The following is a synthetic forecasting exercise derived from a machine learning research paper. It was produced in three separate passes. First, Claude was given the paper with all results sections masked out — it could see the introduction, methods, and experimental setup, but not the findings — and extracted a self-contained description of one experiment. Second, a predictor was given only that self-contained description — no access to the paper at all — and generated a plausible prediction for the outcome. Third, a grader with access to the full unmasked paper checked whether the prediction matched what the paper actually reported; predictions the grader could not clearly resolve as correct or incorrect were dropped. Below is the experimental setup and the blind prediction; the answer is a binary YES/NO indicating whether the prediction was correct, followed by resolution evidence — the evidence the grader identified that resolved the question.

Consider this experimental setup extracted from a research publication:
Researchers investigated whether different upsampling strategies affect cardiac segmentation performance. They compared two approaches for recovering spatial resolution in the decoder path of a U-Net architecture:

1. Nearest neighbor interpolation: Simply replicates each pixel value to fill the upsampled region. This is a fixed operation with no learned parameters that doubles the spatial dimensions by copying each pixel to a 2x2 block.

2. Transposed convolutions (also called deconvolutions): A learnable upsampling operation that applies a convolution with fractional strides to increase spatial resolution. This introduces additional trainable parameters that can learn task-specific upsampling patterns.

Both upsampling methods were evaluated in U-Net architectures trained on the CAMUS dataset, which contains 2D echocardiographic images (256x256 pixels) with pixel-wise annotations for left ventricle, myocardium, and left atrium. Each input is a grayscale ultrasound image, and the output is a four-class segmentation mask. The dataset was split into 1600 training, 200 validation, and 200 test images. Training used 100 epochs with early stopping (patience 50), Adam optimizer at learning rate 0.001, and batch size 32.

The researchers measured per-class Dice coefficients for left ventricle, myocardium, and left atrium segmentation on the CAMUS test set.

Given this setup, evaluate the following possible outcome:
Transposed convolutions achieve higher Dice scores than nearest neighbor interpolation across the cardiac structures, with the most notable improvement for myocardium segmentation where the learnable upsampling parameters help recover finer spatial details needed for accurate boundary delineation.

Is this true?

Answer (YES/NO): NO